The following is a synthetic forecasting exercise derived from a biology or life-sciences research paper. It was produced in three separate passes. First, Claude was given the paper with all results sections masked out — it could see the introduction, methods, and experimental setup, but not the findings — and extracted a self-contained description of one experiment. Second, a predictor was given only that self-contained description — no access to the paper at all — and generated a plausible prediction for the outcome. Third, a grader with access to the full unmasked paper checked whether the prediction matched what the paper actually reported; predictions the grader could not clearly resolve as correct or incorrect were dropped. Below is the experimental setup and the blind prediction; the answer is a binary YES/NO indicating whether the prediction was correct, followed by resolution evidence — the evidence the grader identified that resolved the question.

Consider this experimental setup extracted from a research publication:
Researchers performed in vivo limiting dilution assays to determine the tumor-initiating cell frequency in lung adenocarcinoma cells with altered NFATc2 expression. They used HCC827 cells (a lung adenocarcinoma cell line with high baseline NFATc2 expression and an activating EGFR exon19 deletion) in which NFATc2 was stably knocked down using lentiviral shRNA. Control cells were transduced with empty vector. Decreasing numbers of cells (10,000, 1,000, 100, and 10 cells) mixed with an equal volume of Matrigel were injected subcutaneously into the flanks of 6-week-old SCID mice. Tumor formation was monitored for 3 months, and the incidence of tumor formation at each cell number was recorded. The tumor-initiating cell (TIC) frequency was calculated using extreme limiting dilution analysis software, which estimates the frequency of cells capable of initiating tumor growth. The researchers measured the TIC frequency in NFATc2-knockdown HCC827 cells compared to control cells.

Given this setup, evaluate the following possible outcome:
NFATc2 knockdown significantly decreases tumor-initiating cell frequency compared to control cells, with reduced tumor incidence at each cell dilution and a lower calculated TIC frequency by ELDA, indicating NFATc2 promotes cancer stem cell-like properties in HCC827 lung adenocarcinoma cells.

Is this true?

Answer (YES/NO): YES